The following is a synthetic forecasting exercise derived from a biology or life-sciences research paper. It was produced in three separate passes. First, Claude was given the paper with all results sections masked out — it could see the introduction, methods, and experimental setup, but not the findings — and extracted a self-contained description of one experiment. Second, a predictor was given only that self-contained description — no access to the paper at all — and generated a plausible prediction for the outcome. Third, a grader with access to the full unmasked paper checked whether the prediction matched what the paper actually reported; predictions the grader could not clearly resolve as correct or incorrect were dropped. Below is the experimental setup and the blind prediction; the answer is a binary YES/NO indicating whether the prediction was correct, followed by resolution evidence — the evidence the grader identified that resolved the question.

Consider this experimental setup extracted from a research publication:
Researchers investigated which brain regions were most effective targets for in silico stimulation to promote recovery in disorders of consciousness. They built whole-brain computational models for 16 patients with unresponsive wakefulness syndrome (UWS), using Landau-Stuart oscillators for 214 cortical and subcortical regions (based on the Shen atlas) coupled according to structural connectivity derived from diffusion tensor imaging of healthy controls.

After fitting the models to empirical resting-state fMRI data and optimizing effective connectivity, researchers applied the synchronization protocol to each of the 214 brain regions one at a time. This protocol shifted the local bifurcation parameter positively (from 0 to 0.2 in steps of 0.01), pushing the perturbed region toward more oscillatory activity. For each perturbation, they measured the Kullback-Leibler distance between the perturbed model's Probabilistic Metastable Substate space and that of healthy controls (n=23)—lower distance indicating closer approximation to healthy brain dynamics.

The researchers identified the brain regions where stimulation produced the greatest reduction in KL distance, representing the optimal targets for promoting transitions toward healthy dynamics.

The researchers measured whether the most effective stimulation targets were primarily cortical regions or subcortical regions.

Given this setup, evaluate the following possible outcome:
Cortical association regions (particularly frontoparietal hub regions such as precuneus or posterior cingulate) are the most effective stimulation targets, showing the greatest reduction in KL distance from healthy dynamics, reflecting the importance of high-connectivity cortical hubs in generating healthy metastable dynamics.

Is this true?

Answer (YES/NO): NO